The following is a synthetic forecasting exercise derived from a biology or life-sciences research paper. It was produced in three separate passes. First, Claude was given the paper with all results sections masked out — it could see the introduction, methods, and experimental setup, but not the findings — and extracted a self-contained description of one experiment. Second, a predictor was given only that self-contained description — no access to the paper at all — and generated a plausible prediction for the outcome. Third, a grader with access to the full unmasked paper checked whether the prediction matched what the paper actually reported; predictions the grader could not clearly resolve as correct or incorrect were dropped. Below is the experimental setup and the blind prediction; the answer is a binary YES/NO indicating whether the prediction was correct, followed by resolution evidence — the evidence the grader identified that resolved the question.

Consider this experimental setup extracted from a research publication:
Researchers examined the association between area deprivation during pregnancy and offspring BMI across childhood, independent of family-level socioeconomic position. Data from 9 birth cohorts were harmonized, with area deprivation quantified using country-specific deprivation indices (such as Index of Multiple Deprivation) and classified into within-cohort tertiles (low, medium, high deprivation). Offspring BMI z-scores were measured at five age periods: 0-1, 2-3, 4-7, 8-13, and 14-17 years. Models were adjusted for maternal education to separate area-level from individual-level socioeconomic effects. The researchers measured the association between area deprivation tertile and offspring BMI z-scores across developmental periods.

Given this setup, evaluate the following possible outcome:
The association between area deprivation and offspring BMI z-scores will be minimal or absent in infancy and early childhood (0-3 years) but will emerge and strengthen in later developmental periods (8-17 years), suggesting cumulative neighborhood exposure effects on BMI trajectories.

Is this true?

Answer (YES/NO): NO